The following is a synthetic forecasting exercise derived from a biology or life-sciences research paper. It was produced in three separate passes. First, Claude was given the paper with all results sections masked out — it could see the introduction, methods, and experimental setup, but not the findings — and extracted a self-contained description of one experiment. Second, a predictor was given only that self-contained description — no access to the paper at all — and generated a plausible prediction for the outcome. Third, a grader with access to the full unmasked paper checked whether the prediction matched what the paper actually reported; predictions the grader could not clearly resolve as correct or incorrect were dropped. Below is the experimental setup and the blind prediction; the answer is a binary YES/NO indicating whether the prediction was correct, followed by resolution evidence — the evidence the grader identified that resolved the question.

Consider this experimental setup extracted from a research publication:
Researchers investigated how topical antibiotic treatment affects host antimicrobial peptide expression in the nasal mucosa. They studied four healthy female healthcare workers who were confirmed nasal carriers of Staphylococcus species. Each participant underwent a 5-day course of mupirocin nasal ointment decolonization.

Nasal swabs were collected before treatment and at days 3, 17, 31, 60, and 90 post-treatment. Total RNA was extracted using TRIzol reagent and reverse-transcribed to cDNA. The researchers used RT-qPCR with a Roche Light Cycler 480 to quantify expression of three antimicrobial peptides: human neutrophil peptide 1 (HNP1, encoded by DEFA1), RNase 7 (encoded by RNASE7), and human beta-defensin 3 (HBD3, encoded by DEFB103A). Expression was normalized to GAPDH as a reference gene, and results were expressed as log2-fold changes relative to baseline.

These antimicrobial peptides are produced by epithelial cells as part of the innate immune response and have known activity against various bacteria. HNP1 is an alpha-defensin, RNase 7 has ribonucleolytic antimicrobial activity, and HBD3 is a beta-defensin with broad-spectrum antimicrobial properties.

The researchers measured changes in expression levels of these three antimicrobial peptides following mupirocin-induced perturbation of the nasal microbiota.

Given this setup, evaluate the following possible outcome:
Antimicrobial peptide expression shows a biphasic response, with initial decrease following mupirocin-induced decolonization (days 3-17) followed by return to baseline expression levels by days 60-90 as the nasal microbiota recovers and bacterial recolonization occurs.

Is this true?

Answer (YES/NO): NO